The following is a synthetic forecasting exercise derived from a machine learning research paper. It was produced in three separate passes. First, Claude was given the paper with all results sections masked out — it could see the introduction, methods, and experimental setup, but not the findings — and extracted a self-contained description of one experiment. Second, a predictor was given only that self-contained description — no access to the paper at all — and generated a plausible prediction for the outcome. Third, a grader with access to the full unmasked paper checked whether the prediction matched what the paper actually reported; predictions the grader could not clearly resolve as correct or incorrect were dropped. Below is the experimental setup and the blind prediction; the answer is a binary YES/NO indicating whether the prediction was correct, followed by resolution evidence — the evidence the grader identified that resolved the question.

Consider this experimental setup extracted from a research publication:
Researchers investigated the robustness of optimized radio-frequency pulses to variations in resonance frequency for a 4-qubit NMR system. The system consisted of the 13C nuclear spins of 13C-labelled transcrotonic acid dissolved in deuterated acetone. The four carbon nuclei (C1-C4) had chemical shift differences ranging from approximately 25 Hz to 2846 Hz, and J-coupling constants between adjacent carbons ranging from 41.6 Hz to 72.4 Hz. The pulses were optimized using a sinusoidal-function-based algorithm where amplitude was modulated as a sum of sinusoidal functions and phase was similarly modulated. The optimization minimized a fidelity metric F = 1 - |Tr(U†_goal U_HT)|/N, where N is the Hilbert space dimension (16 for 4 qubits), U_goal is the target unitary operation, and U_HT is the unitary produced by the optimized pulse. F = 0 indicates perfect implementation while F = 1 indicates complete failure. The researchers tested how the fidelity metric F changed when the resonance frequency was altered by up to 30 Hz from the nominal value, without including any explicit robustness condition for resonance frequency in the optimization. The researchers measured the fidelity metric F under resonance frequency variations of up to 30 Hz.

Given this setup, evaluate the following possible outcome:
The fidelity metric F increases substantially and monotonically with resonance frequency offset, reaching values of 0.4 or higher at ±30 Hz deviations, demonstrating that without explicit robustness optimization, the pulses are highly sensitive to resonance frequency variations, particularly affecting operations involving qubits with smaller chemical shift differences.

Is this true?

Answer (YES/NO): NO